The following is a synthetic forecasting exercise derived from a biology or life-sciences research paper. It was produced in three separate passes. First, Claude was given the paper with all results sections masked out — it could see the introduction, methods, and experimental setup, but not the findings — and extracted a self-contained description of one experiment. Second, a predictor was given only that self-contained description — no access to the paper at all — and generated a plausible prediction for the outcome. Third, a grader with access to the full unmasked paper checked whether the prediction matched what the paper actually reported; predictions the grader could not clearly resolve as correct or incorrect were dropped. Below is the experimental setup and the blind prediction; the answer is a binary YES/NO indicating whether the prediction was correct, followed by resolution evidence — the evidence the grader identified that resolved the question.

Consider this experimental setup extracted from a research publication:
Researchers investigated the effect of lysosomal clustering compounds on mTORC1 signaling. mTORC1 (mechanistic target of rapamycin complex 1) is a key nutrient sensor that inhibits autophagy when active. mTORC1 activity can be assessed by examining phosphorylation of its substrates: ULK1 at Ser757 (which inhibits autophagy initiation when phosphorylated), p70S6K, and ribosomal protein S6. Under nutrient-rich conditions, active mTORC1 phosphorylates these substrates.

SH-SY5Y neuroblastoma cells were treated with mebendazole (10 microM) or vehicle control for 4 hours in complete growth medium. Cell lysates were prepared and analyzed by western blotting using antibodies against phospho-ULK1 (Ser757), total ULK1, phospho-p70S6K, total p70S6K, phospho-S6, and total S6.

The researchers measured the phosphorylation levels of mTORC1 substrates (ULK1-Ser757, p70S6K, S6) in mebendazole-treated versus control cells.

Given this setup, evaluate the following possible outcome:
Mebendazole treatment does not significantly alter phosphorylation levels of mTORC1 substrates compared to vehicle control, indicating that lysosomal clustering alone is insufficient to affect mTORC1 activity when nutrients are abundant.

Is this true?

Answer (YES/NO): YES